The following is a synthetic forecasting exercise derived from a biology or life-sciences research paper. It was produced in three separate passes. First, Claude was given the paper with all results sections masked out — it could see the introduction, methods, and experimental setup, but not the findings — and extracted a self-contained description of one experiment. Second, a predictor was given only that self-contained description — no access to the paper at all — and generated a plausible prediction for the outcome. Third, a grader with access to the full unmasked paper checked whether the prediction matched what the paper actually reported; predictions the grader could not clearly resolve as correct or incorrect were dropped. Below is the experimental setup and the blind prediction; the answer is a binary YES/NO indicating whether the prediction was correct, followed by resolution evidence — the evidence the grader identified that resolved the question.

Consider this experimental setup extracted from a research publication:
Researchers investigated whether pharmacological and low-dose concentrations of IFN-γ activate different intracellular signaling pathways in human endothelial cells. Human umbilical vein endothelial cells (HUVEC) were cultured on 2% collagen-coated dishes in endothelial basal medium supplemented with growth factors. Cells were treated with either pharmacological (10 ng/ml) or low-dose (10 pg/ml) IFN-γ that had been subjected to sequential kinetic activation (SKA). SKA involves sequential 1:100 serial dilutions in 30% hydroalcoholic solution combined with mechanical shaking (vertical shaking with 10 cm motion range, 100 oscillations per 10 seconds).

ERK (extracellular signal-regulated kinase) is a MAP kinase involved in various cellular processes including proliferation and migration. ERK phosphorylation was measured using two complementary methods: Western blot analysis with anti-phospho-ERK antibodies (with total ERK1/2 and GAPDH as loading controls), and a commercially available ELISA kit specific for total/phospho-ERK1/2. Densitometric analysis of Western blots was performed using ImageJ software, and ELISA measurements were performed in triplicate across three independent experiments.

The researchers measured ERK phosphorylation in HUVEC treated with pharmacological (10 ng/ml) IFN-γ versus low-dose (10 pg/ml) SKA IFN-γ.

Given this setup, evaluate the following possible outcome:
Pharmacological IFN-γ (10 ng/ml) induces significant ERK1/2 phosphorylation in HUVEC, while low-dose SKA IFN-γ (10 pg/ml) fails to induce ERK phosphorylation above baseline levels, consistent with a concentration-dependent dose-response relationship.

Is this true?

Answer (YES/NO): NO